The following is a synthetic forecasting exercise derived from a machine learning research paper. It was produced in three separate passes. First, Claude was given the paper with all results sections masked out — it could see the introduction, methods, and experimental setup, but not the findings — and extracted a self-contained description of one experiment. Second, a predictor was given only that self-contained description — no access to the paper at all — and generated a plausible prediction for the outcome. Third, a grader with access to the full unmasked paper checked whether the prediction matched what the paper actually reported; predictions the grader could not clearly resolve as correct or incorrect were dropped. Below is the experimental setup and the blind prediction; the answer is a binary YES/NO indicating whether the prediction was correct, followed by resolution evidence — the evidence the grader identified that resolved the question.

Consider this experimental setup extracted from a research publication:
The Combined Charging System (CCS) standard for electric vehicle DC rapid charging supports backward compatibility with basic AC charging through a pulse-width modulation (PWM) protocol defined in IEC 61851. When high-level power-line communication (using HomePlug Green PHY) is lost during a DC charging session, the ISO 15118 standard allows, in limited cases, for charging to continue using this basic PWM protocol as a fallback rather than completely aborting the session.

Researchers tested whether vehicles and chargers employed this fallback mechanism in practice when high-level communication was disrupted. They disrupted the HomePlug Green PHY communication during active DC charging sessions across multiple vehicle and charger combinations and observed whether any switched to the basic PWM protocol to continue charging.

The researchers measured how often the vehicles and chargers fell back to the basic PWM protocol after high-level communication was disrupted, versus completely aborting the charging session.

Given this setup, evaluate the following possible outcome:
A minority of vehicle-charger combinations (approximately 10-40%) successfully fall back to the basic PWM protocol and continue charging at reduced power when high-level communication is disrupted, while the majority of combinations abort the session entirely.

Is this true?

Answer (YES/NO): NO